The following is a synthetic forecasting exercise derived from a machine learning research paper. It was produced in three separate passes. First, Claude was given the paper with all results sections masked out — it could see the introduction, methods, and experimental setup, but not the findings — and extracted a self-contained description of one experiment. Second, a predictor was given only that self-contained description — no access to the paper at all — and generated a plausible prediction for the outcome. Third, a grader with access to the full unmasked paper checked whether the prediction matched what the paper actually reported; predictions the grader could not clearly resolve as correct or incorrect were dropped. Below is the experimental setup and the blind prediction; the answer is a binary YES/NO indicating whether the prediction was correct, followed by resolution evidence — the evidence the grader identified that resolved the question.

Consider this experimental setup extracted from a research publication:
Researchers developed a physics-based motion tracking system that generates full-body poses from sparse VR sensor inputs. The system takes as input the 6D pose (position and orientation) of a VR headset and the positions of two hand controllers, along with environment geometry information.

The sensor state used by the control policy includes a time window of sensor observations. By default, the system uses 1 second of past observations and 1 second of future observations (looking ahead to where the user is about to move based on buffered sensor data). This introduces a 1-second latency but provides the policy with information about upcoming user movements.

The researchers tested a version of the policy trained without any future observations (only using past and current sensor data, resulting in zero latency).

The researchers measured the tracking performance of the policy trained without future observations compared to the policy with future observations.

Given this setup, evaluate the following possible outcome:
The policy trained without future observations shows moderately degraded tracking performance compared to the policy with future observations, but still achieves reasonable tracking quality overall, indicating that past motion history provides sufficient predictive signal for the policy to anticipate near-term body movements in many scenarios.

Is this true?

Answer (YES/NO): YES